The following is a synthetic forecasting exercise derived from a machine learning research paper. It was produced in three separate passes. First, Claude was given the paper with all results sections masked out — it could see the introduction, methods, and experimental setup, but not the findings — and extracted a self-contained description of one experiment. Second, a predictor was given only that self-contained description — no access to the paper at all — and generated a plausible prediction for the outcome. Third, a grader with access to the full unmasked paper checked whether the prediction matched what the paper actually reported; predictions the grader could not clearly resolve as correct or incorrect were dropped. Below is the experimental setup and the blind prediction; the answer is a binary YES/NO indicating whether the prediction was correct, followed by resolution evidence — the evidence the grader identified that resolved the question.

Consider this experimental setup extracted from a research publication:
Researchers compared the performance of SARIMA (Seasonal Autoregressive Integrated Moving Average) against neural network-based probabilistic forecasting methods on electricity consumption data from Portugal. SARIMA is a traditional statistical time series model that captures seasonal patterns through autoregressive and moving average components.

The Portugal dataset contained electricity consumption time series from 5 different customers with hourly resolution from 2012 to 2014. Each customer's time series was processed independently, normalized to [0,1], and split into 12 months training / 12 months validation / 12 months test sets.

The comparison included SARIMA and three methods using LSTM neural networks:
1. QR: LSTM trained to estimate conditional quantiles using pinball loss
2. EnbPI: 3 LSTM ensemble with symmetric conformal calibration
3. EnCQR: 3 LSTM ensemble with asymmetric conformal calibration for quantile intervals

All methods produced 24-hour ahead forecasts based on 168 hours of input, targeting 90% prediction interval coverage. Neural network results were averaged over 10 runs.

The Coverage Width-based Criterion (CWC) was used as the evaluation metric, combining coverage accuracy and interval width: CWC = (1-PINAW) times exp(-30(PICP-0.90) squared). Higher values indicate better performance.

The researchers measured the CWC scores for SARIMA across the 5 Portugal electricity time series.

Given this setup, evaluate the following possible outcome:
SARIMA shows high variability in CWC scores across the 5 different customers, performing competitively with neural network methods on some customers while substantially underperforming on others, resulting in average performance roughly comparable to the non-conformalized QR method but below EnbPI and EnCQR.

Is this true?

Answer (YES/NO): NO